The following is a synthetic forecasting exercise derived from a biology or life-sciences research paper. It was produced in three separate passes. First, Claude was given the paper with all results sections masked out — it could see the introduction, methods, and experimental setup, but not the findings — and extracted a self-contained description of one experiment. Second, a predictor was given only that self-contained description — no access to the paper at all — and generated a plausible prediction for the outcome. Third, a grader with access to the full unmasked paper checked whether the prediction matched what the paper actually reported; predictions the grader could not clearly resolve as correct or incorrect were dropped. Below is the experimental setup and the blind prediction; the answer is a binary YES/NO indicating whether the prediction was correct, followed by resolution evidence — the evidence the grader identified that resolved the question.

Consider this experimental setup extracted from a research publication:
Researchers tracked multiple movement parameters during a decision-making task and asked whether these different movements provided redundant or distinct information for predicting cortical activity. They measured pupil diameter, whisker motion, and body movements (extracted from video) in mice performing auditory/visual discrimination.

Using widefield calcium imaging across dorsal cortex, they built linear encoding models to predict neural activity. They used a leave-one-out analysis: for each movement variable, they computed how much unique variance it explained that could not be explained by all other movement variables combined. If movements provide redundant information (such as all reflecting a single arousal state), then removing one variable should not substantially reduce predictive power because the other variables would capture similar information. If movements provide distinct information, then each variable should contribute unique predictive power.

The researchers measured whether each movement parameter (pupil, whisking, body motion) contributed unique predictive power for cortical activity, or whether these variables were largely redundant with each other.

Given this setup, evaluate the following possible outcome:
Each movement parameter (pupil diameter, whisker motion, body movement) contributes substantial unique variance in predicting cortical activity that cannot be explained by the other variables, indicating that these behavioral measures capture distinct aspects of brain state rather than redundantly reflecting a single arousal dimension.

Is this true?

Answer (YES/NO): YES